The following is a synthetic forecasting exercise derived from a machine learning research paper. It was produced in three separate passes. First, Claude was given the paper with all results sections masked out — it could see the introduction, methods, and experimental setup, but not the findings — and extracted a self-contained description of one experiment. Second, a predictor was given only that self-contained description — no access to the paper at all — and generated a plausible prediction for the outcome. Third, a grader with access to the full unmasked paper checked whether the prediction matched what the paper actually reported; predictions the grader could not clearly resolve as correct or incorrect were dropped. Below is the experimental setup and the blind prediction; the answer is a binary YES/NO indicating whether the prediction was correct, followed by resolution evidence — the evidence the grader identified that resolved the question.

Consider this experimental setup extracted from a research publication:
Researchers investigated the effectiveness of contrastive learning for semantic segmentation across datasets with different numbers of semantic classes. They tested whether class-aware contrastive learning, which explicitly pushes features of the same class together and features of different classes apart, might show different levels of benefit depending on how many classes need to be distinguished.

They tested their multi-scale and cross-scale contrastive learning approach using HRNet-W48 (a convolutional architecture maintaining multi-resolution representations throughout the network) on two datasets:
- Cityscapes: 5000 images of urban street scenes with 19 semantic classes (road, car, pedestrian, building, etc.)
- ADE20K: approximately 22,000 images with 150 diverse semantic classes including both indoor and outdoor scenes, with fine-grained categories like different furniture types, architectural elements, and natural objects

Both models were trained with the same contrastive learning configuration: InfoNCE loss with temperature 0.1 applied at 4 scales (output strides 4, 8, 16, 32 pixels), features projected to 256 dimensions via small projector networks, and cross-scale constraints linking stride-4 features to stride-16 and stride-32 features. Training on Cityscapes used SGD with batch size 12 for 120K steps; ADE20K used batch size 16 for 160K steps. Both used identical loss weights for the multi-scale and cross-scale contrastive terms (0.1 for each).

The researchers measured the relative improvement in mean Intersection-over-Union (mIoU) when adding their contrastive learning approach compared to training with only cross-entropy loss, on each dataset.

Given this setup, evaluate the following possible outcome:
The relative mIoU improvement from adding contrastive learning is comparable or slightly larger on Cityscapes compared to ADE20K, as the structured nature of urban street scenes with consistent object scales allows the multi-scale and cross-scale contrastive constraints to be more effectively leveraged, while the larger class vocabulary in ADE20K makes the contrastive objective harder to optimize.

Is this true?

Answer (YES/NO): NO